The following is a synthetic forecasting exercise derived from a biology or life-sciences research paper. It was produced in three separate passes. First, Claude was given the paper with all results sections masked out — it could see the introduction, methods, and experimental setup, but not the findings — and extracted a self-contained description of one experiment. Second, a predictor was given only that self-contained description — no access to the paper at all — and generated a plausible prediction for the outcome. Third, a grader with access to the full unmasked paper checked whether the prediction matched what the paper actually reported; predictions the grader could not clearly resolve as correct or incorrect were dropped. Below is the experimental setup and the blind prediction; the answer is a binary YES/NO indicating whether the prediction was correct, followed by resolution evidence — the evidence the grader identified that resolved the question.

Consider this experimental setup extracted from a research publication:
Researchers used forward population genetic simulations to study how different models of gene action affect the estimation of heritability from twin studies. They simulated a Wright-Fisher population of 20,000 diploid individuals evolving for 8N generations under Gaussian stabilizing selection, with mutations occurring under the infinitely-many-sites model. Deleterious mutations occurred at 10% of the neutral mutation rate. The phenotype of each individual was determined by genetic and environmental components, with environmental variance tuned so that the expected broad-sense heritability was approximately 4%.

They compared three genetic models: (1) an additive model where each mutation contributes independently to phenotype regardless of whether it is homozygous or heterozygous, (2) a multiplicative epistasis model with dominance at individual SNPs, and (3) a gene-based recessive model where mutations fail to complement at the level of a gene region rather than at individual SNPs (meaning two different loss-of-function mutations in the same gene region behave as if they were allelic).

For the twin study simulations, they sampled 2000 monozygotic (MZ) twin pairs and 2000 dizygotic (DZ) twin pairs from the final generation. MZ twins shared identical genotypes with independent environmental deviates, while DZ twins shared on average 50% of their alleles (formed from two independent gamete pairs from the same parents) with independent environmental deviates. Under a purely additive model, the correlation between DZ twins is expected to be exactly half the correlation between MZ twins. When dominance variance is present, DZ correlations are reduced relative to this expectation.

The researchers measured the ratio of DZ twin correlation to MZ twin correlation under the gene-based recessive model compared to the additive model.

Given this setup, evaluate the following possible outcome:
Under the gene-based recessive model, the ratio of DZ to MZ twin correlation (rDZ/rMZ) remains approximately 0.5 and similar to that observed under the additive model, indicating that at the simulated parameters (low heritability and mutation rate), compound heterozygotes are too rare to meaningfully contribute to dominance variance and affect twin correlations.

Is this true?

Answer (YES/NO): NO